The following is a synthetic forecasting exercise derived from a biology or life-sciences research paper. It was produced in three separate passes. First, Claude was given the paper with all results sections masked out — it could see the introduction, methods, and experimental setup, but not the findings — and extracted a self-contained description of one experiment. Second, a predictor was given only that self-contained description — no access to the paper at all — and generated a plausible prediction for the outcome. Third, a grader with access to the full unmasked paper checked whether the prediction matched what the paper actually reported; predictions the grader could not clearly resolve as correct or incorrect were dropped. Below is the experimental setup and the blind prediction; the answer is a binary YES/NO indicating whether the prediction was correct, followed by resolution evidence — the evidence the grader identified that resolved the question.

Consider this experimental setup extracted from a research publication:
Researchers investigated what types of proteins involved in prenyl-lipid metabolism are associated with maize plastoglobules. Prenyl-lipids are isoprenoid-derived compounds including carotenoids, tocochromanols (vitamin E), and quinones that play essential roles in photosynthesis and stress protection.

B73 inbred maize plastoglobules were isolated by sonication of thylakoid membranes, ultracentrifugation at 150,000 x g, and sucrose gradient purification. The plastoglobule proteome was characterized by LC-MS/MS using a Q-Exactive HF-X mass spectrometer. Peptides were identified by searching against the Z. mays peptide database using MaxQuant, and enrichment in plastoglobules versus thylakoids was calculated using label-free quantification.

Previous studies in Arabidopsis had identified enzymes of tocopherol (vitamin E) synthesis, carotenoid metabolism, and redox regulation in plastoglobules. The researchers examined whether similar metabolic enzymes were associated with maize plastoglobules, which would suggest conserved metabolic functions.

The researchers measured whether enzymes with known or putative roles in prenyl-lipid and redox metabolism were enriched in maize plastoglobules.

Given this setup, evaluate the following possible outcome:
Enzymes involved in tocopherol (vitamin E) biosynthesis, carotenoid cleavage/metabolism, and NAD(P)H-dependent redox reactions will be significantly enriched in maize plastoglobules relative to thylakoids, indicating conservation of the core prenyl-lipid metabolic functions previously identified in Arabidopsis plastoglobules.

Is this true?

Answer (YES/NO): YES